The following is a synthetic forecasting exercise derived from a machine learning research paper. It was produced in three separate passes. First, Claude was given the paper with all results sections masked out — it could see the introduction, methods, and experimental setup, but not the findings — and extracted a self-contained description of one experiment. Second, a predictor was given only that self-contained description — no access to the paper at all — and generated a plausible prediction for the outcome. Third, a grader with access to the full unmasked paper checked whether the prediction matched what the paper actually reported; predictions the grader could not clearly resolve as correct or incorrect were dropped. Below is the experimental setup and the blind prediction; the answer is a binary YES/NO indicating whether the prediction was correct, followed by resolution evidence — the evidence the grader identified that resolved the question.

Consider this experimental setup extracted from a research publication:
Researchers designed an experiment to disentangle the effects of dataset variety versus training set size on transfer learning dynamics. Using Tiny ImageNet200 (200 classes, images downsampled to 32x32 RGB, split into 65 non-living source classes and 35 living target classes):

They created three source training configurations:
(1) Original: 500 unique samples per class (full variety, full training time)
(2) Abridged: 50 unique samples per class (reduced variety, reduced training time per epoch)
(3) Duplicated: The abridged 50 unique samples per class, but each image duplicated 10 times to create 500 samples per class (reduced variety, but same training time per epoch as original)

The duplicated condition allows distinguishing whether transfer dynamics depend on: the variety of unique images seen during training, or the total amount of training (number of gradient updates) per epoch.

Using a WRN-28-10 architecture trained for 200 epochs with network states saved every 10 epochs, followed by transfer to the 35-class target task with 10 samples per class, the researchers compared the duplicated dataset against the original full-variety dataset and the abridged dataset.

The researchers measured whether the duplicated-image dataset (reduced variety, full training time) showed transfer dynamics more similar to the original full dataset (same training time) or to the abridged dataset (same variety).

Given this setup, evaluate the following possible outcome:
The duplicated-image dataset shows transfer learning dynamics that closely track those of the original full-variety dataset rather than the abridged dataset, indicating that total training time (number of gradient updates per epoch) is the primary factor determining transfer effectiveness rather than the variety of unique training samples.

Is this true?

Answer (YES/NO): YES